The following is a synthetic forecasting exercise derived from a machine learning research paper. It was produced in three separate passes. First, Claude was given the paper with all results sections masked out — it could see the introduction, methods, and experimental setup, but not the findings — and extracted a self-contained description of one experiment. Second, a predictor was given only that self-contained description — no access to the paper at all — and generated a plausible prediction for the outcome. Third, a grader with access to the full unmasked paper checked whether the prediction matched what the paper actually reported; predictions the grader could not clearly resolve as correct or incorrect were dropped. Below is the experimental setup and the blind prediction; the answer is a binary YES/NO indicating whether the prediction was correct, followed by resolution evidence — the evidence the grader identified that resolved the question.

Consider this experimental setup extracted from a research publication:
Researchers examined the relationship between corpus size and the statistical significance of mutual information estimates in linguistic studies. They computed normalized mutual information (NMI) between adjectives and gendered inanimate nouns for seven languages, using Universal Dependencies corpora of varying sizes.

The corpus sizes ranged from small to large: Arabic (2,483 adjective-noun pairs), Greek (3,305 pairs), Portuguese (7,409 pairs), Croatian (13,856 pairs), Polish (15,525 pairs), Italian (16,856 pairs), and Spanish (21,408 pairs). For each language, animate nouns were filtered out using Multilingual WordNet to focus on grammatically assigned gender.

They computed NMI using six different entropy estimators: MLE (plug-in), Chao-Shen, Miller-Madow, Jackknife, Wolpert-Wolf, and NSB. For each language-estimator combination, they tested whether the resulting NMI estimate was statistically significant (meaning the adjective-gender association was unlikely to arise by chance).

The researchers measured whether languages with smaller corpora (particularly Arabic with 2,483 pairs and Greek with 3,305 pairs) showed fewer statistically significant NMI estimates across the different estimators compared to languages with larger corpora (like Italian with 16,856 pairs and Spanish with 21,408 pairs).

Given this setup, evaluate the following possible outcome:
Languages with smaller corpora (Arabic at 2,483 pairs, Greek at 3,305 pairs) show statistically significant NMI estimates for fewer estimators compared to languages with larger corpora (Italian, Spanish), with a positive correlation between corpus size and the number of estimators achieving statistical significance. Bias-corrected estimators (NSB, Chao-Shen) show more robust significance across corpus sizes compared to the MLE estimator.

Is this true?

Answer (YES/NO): NO